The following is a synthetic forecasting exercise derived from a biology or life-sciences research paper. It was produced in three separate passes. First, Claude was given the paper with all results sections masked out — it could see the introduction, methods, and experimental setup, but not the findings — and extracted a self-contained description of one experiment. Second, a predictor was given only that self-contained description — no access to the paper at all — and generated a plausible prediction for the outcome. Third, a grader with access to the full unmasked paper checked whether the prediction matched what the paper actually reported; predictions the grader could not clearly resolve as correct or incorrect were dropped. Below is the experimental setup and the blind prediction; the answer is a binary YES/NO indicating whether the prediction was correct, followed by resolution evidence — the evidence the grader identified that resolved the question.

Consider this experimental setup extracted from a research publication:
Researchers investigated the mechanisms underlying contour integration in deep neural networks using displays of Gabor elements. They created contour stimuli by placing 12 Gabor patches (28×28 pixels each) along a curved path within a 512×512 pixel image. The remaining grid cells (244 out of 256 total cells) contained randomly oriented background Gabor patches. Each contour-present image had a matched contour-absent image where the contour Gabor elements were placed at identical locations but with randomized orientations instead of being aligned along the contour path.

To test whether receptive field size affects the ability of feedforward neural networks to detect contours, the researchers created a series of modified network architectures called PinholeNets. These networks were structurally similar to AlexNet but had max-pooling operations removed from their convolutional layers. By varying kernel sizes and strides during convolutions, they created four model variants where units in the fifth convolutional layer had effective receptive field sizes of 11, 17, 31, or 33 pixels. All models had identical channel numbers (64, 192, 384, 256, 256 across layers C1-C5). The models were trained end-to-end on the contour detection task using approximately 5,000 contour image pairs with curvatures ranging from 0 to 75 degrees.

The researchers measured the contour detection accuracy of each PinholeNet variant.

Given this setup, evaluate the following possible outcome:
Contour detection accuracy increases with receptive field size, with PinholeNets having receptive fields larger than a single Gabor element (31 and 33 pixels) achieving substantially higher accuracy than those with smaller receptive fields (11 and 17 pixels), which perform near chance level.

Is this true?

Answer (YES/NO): NO